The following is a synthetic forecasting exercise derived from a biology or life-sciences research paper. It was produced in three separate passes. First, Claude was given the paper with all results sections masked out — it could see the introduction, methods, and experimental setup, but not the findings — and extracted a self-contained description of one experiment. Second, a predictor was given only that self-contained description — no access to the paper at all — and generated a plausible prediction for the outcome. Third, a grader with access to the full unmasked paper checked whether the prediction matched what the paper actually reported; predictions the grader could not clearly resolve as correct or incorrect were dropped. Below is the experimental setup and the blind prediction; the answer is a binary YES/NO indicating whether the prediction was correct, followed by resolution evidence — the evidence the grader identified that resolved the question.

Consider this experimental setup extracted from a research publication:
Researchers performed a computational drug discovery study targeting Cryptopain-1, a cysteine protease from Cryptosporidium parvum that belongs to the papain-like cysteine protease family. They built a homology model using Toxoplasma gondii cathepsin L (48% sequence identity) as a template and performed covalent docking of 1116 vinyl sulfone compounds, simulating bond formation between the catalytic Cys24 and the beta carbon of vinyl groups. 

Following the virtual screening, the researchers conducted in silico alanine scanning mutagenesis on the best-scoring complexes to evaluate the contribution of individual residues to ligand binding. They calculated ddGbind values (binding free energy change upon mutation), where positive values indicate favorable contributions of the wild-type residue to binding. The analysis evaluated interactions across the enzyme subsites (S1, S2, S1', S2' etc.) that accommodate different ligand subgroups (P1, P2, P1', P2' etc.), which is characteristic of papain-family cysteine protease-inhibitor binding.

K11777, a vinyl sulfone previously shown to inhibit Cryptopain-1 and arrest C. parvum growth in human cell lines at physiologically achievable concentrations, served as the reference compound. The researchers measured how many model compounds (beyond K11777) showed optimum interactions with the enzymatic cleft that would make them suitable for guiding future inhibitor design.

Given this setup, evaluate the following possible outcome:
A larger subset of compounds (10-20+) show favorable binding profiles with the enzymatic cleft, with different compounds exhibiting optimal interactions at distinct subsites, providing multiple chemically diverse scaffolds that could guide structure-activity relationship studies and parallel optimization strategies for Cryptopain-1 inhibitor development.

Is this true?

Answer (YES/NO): NO